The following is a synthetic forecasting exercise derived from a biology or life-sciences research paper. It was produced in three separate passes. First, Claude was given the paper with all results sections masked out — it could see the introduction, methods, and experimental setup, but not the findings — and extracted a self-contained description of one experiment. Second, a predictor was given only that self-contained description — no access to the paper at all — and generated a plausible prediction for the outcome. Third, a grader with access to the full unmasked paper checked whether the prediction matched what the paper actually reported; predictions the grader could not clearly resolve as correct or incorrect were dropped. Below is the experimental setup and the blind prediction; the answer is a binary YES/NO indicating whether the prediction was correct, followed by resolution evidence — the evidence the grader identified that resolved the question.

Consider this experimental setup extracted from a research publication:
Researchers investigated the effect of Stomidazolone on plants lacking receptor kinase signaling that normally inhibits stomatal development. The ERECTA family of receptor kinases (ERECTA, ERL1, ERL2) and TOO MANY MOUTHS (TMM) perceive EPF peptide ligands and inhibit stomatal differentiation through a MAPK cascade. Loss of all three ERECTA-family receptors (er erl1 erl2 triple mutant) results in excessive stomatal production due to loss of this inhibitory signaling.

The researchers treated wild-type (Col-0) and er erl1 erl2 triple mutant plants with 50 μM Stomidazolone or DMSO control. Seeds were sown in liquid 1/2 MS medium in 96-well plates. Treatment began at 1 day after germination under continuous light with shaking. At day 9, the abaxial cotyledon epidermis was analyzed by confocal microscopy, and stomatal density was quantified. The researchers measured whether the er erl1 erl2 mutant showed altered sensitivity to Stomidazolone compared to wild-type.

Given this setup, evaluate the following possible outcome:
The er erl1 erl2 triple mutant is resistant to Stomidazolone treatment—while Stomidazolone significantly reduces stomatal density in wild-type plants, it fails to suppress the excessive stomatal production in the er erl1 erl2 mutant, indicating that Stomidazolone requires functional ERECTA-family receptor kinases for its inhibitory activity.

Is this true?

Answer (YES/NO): YES